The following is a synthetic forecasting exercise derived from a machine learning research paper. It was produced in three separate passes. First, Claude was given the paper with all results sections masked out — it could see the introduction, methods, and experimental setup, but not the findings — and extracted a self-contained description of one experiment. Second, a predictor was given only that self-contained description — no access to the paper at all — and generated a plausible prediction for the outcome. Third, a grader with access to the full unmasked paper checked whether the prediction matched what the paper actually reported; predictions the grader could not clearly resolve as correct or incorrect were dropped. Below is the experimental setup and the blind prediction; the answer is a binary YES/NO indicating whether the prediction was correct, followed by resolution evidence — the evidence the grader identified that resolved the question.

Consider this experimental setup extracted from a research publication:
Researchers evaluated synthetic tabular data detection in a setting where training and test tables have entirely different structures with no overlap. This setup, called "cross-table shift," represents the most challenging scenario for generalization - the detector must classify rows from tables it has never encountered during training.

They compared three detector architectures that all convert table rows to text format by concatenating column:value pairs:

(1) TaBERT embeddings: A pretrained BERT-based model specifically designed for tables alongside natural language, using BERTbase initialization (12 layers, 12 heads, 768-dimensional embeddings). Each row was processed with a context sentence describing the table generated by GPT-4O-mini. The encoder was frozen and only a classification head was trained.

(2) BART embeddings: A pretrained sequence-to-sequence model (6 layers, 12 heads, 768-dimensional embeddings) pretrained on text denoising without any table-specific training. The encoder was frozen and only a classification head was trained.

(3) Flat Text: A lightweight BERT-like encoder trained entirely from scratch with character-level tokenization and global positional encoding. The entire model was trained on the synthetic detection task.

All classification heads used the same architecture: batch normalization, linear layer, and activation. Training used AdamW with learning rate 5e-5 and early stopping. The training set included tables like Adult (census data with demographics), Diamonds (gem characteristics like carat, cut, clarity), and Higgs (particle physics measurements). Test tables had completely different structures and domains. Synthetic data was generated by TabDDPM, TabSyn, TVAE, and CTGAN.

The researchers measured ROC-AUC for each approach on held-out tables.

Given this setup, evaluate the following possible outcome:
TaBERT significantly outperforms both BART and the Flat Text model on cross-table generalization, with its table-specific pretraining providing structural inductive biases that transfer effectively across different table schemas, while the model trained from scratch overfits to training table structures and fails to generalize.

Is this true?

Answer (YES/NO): NO